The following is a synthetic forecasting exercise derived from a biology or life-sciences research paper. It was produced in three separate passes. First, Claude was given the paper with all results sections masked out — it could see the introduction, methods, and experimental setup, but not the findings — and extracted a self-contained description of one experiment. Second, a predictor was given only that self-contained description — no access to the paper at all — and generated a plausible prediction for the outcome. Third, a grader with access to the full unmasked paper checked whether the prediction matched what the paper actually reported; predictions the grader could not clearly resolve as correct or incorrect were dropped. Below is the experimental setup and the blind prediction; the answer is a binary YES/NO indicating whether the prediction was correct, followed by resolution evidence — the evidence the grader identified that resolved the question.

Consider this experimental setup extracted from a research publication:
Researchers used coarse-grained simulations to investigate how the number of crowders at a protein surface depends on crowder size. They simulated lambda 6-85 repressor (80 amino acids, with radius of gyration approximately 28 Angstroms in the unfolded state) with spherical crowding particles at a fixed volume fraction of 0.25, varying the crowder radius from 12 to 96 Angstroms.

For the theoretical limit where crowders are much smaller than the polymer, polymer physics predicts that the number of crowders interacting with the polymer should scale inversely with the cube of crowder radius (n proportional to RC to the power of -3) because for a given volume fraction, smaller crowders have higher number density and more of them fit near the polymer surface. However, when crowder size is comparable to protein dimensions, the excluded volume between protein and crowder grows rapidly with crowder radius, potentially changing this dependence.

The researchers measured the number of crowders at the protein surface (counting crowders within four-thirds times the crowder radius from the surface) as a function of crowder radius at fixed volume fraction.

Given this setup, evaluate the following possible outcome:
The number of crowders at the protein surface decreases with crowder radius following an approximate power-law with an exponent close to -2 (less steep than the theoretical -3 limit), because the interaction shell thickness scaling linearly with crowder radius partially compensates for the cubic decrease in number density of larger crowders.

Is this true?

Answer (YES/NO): NO